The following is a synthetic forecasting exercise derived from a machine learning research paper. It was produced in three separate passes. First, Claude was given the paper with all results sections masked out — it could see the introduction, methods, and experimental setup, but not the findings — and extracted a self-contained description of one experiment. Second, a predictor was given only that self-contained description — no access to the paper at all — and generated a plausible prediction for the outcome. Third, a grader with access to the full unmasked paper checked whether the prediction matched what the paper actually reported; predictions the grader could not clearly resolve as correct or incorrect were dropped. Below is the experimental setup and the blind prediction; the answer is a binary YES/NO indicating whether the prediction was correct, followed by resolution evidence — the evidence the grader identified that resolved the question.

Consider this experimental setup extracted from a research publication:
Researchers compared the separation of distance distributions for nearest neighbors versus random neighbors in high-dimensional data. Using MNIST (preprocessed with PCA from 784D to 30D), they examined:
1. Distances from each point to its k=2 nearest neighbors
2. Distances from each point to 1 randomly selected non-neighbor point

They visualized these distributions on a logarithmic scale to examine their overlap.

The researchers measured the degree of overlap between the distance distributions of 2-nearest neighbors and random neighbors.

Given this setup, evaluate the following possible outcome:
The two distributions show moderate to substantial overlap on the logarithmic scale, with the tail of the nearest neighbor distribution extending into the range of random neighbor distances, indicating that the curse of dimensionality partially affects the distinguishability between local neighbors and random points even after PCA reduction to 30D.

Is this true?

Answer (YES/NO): NO